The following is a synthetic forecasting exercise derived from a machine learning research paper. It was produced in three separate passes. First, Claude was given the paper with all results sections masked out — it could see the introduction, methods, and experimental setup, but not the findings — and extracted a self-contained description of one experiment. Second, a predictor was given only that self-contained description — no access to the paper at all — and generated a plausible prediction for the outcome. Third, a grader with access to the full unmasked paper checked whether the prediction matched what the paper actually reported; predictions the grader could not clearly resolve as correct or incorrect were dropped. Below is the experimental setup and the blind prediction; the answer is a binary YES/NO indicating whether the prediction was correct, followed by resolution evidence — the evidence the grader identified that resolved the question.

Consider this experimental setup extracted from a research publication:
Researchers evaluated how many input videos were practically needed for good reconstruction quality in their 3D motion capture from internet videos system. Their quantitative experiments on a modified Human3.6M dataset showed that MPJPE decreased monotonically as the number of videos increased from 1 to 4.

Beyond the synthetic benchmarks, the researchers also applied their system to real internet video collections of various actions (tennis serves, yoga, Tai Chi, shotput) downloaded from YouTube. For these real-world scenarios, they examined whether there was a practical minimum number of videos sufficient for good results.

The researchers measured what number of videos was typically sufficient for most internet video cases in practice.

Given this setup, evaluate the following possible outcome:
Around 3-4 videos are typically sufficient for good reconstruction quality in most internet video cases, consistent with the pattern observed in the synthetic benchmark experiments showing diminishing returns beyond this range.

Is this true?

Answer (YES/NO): YES